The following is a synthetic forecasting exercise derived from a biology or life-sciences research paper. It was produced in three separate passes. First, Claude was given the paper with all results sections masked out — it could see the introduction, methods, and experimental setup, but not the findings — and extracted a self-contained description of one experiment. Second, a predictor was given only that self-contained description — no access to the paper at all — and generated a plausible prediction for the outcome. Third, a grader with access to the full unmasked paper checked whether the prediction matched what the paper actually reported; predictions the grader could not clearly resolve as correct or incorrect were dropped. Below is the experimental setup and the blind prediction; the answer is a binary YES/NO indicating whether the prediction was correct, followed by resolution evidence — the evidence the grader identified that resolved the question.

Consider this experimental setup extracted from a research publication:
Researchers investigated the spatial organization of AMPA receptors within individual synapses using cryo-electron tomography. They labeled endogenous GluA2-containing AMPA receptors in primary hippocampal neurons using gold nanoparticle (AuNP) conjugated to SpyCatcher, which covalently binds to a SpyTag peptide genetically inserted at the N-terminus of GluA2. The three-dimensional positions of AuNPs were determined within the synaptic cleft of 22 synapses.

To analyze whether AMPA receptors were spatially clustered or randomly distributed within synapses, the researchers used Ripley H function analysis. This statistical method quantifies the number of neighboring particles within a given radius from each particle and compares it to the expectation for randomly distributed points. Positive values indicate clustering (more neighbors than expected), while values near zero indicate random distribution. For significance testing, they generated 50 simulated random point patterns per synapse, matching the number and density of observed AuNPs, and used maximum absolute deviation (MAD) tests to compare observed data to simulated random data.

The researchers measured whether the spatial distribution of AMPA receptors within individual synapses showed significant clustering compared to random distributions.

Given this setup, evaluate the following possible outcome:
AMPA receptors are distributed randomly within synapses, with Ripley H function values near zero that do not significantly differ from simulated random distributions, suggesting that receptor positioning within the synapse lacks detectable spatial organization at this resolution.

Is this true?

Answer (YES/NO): NO